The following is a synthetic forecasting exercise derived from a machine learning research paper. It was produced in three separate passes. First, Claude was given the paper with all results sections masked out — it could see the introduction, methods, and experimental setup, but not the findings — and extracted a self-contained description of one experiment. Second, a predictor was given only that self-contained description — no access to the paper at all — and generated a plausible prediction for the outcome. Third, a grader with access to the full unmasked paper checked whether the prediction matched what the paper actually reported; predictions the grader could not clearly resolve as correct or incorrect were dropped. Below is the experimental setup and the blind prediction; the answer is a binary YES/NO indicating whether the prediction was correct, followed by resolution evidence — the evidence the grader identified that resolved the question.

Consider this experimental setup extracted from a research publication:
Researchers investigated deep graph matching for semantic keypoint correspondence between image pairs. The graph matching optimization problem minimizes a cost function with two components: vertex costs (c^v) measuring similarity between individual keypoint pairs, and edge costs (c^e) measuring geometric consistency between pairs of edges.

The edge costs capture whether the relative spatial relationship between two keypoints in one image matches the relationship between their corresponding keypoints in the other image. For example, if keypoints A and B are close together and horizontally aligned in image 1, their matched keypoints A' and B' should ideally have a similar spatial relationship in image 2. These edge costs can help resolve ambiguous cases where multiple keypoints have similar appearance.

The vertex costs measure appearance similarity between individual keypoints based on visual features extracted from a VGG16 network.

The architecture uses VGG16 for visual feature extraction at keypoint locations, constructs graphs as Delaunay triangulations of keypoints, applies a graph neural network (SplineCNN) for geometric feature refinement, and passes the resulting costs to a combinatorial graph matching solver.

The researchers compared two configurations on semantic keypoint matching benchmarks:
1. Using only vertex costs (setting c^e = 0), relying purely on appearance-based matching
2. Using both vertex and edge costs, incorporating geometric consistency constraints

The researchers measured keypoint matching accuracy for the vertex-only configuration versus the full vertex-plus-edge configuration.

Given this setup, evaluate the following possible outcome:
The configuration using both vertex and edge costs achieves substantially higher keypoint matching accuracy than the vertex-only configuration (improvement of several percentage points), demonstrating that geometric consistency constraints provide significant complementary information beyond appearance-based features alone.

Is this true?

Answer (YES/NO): NO